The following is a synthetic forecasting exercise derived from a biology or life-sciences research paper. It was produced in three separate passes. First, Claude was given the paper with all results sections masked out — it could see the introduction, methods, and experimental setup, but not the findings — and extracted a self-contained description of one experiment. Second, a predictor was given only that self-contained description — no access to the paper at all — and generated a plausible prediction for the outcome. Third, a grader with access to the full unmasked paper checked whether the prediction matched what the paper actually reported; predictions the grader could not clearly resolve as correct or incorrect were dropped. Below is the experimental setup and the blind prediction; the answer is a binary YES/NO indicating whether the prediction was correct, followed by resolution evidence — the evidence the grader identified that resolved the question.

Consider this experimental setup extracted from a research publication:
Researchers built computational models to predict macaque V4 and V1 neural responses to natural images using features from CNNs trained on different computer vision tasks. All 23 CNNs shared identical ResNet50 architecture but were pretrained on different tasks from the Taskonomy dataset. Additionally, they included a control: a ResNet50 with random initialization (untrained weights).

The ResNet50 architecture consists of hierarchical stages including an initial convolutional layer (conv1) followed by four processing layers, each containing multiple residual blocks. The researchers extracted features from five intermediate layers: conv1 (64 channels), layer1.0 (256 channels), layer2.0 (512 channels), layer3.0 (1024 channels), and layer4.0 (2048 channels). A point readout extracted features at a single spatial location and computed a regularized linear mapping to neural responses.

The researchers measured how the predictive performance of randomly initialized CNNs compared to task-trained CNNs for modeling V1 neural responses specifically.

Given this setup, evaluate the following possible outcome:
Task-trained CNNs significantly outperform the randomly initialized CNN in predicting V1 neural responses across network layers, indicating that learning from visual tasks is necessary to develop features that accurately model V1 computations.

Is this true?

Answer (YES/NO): YES